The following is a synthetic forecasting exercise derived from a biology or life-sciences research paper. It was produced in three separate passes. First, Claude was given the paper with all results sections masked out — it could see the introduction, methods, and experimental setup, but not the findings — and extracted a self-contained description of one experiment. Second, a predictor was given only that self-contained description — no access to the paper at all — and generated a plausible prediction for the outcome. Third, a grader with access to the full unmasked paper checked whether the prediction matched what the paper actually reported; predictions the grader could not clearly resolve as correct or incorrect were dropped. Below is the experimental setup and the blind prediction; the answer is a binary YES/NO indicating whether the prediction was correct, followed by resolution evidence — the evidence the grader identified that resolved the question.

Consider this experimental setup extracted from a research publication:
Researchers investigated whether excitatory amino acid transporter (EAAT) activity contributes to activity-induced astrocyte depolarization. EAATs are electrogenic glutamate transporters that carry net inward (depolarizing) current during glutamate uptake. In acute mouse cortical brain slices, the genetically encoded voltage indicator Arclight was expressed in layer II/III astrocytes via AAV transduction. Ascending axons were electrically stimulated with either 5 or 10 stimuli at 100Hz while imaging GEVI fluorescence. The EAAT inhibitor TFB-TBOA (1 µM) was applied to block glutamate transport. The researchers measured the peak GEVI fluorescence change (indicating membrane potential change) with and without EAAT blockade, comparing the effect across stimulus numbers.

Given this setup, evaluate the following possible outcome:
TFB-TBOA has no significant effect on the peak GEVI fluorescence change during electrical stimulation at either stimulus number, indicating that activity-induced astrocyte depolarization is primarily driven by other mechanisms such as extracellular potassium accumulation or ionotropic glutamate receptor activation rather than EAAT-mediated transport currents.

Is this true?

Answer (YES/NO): NO